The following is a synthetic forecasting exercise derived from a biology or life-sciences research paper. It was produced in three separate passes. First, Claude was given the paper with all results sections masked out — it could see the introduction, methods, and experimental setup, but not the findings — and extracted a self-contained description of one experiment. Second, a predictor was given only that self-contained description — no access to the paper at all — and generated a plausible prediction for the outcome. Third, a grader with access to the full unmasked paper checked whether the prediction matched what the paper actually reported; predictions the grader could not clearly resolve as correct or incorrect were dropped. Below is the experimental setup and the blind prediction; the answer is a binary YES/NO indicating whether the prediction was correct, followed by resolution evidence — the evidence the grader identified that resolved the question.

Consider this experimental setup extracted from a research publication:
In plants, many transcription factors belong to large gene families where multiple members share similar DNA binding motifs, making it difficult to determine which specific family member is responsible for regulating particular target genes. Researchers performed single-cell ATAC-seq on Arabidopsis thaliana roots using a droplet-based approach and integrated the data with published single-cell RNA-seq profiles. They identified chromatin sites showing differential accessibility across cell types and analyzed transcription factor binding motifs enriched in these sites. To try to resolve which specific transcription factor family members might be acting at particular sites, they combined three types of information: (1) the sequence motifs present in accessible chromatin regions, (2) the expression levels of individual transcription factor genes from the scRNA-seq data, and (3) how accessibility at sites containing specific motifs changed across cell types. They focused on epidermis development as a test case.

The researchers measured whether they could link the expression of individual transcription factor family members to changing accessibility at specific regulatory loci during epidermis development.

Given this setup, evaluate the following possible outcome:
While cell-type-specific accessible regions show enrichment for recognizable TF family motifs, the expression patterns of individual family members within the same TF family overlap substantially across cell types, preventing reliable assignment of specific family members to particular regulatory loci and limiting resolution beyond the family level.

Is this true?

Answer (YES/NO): NO